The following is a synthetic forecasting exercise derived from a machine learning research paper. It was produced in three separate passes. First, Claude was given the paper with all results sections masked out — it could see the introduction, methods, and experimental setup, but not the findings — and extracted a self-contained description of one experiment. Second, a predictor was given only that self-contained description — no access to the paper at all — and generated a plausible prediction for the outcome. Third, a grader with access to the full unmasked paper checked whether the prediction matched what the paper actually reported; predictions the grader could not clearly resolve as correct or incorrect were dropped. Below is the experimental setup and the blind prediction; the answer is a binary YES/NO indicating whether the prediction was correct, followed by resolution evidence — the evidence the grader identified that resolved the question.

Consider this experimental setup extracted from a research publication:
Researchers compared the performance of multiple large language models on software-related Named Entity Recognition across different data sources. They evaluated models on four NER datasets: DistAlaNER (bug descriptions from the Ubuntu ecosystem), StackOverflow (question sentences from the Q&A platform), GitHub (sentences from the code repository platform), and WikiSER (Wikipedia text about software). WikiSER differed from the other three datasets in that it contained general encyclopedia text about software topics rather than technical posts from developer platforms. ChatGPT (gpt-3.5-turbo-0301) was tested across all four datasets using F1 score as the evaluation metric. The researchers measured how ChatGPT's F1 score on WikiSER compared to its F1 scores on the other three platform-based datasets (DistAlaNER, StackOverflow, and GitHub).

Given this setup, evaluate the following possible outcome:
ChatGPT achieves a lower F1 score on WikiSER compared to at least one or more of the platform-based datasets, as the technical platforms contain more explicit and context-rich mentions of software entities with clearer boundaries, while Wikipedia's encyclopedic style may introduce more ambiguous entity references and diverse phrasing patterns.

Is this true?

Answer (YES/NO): NO